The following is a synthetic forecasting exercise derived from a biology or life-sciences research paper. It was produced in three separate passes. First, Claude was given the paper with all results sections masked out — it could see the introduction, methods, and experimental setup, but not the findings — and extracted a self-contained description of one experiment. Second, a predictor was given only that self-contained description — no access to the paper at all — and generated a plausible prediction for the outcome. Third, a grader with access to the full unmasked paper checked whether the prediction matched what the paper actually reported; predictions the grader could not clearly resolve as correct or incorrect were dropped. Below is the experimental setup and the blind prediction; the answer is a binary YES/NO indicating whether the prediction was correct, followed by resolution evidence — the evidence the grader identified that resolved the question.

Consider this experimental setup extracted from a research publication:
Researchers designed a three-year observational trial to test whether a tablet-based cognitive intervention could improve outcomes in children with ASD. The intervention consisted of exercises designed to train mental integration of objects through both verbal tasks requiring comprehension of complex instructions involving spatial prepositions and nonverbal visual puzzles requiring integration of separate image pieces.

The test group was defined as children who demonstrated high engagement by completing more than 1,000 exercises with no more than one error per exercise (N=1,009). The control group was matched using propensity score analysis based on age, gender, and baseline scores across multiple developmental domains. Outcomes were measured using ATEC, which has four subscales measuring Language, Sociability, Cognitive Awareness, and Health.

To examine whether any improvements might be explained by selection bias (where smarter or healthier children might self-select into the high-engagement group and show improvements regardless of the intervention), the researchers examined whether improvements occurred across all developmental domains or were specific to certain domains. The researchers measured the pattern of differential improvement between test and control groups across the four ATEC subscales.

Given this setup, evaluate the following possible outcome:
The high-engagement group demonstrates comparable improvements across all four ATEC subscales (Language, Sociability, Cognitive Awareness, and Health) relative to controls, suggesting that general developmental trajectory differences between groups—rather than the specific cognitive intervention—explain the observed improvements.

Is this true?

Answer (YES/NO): NO